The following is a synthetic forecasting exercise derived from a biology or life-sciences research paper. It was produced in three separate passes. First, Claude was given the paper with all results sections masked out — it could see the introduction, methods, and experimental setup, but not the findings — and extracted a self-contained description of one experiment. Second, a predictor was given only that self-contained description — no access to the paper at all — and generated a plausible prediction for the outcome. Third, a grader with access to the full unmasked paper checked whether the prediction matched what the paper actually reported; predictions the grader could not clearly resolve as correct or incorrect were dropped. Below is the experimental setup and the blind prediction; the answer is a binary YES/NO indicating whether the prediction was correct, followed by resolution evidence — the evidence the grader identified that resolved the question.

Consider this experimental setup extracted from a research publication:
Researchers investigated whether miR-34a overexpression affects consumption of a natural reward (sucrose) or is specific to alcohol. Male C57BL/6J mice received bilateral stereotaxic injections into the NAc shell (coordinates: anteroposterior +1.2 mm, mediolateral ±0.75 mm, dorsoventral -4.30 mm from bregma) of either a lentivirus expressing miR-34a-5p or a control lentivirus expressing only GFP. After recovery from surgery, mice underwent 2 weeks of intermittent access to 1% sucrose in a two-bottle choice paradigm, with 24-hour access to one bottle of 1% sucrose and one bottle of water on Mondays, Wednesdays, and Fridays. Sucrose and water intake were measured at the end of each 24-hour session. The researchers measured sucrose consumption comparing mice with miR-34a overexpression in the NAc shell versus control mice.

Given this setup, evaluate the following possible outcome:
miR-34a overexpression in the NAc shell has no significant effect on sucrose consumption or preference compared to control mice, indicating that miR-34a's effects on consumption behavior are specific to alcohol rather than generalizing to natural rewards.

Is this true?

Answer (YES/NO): YES